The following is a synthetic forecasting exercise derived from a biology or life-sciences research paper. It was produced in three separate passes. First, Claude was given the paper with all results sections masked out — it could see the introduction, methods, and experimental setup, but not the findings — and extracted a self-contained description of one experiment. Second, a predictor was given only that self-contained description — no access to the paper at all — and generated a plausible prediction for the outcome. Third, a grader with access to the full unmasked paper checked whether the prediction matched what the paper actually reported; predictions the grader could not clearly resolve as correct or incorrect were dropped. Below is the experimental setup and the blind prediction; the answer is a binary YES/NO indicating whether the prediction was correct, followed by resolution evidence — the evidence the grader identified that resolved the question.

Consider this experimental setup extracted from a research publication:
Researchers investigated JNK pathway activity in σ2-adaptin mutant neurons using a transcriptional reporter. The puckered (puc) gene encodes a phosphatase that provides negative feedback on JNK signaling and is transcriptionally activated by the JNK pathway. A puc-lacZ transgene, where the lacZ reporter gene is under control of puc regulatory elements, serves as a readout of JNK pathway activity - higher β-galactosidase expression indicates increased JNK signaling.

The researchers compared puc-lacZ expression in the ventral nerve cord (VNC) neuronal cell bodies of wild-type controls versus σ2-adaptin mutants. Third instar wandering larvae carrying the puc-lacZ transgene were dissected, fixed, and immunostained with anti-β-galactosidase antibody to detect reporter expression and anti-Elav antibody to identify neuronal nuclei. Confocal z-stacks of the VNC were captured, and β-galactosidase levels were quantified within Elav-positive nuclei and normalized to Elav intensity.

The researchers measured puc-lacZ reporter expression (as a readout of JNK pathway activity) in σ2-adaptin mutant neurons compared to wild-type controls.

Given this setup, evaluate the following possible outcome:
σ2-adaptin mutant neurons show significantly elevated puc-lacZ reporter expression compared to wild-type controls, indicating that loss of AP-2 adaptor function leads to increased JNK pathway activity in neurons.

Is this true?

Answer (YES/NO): YES